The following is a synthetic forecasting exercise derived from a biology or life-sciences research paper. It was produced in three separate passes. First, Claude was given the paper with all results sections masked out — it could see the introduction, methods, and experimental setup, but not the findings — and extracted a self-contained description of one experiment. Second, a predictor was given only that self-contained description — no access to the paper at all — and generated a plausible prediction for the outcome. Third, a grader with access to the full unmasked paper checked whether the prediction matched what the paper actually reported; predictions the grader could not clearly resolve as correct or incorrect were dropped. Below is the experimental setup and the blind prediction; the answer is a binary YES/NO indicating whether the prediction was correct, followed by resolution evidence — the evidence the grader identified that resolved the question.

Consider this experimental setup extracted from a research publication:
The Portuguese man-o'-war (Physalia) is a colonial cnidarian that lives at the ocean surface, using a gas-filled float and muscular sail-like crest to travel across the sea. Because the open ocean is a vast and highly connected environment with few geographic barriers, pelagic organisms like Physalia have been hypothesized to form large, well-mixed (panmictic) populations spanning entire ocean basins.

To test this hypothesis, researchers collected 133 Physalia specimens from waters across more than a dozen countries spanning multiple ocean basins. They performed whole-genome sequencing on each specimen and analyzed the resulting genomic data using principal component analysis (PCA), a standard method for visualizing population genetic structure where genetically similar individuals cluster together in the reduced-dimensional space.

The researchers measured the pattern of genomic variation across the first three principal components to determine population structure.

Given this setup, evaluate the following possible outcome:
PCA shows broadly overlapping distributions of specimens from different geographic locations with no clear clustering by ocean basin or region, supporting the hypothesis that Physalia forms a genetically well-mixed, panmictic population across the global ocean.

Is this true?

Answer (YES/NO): NO